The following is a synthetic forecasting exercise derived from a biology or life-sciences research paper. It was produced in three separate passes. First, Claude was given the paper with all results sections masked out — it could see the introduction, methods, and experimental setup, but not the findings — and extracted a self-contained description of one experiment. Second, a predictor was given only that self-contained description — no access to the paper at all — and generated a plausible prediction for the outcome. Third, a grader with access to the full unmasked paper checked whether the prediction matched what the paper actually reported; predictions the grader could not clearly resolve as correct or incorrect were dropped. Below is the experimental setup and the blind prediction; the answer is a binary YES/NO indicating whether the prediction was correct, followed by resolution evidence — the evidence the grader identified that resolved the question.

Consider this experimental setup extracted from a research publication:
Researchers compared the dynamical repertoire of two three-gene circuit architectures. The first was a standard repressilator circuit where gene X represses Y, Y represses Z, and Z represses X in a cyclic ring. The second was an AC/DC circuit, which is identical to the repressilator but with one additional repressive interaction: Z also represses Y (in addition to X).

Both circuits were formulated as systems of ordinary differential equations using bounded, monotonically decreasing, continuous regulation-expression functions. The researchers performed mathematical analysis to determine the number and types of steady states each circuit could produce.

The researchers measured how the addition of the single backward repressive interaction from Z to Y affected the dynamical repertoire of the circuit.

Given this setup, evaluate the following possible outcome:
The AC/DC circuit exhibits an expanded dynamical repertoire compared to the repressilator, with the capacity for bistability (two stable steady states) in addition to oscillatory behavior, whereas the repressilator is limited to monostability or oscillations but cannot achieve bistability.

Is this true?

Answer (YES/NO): YES